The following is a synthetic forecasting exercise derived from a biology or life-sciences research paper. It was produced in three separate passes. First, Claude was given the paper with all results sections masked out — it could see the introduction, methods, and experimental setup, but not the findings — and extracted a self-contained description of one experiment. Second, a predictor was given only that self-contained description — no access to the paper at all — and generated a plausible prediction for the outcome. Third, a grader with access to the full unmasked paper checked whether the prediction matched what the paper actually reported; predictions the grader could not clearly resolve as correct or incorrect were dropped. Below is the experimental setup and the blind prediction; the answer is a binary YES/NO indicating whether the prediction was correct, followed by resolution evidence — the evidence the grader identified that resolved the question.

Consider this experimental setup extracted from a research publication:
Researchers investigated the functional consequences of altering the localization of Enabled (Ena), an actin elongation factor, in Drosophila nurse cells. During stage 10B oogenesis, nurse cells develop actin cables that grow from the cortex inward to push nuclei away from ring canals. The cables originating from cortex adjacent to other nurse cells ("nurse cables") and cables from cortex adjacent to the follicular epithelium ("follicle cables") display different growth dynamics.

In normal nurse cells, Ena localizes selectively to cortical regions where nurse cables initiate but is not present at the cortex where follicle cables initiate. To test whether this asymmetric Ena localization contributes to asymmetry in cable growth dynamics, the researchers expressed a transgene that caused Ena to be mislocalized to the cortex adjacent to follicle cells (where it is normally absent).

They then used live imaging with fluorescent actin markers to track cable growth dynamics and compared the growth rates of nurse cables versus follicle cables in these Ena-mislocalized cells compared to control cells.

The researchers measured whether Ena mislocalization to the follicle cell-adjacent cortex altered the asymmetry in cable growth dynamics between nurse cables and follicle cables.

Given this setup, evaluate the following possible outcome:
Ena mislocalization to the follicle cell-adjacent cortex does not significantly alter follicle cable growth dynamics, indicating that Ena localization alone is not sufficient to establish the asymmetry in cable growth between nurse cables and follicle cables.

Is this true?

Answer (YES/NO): NO